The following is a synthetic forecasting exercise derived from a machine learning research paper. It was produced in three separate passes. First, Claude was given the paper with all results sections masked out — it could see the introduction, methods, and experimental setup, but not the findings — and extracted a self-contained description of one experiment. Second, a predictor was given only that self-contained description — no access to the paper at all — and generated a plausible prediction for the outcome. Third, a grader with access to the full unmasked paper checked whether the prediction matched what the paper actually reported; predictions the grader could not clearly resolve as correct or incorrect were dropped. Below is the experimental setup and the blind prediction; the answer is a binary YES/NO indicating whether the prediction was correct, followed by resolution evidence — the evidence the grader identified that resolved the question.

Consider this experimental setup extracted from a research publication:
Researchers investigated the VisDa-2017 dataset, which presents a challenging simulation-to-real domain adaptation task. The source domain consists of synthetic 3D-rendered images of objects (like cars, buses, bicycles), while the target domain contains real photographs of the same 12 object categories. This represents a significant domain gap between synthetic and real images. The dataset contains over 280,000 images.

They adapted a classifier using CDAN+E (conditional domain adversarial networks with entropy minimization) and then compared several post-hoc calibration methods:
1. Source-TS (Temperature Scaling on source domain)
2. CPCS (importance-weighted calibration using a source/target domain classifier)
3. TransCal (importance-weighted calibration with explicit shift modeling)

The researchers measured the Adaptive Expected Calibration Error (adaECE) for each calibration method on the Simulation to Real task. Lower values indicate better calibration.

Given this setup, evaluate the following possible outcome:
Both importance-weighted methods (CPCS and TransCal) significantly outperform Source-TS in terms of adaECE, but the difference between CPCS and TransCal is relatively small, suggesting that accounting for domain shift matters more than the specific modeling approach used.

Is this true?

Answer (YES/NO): NO